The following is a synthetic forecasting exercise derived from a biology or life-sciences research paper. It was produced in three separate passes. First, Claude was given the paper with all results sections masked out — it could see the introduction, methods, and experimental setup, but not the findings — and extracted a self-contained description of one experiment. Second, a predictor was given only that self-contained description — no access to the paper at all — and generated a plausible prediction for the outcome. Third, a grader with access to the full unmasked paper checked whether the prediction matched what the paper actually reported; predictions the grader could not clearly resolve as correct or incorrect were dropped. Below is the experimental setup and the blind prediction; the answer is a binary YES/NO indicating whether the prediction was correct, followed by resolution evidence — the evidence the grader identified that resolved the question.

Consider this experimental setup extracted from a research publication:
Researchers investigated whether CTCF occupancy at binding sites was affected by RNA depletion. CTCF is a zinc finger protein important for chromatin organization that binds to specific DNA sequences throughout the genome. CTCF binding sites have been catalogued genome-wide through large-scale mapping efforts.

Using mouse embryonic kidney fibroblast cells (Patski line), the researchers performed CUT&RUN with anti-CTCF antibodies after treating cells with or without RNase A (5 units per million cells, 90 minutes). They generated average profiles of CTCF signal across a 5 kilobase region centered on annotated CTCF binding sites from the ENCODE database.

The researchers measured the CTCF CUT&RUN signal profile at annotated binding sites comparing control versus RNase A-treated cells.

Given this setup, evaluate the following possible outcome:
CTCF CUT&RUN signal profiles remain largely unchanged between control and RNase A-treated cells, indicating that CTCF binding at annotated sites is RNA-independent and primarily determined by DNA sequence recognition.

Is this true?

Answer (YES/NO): NO